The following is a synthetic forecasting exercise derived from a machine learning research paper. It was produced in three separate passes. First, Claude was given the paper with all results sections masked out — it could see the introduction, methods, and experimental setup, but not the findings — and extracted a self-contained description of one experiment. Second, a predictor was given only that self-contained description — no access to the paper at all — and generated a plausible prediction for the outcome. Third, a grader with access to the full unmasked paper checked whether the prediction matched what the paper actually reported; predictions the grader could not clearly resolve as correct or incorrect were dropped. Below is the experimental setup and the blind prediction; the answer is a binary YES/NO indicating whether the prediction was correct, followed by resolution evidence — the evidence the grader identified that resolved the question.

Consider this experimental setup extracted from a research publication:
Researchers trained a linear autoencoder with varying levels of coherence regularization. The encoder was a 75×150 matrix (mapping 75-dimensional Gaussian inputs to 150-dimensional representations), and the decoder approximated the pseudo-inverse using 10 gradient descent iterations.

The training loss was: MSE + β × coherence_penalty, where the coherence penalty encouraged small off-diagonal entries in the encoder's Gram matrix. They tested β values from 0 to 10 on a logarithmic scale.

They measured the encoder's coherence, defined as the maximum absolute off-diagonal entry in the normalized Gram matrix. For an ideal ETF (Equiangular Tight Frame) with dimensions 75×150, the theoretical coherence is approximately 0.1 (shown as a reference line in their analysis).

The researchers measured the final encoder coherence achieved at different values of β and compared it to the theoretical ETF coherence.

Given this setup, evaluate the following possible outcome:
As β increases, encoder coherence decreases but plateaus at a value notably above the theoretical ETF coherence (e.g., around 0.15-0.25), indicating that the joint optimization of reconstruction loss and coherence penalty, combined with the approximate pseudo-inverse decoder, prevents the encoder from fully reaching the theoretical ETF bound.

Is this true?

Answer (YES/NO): YES